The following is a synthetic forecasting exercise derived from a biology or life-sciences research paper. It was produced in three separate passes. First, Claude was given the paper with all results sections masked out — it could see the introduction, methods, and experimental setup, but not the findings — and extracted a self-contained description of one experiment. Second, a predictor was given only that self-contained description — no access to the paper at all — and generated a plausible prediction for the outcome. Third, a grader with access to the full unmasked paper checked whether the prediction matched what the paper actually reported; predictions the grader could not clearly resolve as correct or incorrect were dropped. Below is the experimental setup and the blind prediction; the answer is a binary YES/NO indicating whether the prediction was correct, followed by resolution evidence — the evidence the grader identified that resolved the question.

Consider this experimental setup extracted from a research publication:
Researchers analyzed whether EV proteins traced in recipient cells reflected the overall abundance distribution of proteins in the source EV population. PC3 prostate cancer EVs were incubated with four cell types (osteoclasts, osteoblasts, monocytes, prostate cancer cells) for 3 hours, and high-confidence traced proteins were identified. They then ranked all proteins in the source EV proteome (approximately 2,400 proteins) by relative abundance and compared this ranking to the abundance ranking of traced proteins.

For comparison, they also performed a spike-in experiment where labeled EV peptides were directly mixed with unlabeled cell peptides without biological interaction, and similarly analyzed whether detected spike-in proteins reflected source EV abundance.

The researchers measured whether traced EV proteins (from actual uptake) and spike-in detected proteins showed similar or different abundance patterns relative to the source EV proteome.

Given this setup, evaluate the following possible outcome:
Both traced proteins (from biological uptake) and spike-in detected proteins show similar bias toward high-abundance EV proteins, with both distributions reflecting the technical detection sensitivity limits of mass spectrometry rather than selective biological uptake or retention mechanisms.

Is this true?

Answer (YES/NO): NO